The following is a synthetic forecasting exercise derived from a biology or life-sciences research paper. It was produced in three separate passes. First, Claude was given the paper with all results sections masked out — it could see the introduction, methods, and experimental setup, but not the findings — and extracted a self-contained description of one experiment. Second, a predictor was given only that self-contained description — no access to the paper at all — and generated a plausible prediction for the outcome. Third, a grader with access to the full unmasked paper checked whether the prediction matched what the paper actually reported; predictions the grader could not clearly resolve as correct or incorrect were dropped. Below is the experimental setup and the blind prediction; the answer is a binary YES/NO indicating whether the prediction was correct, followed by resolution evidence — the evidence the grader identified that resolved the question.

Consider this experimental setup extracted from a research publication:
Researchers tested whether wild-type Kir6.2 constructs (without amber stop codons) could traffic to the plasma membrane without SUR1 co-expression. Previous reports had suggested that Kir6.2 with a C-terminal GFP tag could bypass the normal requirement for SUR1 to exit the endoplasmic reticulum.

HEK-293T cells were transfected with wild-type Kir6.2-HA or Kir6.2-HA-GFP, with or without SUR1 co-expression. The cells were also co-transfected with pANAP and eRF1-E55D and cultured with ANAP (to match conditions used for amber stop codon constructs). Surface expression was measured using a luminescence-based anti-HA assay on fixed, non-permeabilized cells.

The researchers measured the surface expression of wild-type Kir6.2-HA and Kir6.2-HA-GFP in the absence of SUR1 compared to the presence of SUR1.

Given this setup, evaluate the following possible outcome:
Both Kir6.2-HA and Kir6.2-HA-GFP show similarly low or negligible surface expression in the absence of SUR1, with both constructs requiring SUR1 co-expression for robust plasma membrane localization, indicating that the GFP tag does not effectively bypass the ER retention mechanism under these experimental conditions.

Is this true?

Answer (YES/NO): YES